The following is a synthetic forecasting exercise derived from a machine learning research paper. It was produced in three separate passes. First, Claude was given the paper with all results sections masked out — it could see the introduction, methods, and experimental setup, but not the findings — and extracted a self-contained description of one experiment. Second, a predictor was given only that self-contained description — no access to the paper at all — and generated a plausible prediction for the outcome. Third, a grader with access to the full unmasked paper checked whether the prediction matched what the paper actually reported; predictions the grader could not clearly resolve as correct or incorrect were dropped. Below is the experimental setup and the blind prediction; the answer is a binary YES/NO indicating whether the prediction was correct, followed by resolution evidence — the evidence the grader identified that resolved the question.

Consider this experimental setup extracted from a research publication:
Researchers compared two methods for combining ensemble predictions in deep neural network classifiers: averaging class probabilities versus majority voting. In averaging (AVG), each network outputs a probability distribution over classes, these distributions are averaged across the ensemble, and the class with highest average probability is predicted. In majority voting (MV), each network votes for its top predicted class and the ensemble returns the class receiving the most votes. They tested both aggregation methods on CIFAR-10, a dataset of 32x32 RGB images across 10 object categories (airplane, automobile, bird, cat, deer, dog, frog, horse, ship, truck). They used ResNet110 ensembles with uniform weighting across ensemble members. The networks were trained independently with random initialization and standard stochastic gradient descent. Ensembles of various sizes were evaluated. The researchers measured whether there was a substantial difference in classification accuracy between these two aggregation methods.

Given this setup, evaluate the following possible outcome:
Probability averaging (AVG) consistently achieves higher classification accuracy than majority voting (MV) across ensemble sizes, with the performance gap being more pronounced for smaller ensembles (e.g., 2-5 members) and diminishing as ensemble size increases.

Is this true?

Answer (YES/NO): NO